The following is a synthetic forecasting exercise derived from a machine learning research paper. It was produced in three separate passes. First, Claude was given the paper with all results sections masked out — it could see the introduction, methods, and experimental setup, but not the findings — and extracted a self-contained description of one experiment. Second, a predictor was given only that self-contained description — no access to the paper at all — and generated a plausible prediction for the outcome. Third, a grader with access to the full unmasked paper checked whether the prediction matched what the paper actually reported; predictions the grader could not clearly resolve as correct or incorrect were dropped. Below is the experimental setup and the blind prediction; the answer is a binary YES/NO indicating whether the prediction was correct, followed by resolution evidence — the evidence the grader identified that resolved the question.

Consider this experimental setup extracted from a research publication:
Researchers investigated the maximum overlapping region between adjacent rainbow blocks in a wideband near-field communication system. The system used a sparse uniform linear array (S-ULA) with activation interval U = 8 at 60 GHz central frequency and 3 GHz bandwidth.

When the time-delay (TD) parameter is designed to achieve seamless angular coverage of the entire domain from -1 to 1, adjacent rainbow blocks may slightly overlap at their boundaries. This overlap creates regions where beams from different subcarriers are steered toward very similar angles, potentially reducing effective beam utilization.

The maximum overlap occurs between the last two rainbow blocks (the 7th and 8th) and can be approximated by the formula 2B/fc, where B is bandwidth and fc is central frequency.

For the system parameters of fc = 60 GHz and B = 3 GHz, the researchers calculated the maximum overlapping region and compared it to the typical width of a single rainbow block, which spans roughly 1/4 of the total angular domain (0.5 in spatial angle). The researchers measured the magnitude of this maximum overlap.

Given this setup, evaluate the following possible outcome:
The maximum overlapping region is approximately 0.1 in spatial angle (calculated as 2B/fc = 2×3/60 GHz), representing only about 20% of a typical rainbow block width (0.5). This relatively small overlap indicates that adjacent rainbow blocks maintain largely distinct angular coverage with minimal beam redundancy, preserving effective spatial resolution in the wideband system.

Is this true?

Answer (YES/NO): YES